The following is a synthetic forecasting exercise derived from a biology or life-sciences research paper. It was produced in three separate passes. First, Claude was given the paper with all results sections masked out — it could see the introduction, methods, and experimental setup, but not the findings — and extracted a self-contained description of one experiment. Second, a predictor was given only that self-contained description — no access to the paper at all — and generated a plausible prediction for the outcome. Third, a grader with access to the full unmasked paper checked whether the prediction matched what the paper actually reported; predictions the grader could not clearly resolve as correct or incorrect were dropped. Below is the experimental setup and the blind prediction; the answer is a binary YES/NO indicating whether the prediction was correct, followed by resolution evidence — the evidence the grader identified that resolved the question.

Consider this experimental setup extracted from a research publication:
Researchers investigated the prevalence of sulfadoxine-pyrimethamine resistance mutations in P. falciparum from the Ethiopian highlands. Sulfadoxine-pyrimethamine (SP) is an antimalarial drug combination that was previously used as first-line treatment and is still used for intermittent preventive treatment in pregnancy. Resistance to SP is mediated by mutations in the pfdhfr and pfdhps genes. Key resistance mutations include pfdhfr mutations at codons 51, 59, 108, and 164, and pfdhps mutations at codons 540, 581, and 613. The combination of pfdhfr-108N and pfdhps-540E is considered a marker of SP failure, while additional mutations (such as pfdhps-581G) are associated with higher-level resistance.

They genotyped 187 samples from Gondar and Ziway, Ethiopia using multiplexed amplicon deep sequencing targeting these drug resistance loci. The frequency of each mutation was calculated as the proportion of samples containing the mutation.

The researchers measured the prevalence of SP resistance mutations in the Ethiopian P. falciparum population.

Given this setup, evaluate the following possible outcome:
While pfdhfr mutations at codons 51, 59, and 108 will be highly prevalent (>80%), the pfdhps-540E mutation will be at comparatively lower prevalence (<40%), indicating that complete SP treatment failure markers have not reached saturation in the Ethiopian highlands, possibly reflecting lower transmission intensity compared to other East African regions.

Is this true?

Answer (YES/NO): NO